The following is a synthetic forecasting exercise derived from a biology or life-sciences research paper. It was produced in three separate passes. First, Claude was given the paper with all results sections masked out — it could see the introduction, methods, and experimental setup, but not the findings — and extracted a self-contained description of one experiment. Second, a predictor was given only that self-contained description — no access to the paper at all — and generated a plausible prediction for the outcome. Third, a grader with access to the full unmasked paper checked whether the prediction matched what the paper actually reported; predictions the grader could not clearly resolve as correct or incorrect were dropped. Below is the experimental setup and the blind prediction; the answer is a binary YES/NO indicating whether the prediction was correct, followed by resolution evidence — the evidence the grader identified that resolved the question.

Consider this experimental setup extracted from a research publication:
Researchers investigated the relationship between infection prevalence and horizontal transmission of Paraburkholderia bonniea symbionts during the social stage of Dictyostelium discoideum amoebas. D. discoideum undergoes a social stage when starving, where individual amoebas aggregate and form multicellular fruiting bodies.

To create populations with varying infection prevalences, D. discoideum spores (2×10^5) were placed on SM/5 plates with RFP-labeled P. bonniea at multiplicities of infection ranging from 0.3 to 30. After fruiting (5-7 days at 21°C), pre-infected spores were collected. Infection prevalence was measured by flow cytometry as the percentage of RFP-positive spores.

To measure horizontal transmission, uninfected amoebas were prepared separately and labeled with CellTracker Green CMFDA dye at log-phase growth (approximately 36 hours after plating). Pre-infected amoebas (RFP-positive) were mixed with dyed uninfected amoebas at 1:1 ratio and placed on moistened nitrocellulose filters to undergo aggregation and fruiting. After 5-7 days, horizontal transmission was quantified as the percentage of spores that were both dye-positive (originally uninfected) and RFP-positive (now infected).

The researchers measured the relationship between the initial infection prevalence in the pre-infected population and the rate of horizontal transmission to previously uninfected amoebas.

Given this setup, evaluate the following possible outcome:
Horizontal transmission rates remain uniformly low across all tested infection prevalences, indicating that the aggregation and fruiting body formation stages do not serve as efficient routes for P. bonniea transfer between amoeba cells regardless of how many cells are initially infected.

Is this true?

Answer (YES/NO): NO